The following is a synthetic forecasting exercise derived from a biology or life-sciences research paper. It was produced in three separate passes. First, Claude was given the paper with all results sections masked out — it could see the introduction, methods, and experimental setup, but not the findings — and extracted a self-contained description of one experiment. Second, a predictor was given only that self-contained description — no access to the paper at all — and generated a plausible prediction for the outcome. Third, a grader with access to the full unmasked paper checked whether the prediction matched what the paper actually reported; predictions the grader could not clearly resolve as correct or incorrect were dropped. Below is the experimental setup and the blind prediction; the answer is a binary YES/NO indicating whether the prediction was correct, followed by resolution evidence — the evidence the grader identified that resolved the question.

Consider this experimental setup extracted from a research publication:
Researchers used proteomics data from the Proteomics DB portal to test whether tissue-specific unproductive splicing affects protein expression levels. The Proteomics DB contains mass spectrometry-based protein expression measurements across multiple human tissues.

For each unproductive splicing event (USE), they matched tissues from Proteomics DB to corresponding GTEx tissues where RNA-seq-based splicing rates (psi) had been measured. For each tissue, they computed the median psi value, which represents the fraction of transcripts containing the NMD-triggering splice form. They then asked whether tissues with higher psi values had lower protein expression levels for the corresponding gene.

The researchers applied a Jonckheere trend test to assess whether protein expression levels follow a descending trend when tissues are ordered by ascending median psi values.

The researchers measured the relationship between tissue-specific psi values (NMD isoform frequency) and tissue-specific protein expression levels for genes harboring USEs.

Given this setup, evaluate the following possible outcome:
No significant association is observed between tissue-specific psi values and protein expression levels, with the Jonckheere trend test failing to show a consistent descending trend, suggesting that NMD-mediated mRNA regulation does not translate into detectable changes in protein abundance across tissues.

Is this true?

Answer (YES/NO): NO